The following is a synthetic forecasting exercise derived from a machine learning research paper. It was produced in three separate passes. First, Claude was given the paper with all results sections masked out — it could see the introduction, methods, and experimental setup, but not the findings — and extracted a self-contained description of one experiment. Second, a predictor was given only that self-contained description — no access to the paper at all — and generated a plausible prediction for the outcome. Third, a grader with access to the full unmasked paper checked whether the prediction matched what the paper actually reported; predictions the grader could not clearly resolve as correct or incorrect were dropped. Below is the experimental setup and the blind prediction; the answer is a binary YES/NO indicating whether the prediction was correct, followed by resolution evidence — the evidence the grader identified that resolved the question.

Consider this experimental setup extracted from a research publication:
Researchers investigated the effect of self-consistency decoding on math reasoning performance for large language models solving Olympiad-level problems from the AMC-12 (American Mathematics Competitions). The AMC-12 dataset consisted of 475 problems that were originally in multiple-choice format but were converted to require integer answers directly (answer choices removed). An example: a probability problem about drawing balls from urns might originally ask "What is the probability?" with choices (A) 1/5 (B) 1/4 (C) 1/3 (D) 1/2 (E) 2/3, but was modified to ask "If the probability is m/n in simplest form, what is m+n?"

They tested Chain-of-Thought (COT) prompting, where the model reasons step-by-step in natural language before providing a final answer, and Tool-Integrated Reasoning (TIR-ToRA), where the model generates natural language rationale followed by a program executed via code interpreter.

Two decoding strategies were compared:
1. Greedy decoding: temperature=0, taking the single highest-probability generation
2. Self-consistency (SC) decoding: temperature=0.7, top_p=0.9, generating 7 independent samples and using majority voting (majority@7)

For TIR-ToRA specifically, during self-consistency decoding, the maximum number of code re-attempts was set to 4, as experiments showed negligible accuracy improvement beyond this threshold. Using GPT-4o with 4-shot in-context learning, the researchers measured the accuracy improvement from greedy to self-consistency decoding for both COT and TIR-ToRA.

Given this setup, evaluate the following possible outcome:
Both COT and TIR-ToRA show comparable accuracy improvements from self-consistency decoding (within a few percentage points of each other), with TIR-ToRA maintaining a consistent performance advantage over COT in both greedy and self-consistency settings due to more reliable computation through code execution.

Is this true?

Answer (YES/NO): NO